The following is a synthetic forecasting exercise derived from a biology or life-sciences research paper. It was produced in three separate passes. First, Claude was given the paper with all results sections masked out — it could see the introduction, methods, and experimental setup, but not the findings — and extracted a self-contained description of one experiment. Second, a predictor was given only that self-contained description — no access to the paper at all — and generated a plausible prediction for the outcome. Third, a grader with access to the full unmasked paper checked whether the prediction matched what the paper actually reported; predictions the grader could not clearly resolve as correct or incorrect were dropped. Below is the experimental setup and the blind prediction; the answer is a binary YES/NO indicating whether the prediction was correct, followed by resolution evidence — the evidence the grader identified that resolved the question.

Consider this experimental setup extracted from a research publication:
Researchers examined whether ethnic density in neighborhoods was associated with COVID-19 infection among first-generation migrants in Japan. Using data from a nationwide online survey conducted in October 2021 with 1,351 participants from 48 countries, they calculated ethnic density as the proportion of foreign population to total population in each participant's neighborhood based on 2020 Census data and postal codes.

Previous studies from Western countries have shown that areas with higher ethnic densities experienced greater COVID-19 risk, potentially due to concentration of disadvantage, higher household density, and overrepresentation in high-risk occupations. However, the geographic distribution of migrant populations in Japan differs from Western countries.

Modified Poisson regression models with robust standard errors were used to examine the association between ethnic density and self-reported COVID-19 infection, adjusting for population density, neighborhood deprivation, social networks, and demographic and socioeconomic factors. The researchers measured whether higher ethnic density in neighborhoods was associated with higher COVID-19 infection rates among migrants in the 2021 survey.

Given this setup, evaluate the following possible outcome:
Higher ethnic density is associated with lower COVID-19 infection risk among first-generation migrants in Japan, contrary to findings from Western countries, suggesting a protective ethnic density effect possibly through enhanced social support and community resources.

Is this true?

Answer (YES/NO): NO